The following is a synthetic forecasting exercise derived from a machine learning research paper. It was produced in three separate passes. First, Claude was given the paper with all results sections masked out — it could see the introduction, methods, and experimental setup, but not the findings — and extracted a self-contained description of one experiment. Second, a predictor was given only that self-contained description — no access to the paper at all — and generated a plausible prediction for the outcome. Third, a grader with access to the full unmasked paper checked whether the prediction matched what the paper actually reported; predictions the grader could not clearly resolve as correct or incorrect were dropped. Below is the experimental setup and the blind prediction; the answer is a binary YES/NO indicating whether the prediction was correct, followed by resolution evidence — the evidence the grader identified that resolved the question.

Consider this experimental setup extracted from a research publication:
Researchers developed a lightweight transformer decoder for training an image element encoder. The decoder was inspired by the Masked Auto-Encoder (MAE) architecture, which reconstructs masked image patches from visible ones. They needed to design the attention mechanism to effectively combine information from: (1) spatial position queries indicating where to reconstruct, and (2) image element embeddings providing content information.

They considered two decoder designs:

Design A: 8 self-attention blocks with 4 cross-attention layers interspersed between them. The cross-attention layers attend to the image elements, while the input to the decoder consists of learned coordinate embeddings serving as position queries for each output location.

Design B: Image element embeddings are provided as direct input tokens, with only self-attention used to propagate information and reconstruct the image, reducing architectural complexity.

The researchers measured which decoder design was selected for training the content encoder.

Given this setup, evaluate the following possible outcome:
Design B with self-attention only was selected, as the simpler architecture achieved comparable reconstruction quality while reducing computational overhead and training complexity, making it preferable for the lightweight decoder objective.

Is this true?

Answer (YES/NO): NO